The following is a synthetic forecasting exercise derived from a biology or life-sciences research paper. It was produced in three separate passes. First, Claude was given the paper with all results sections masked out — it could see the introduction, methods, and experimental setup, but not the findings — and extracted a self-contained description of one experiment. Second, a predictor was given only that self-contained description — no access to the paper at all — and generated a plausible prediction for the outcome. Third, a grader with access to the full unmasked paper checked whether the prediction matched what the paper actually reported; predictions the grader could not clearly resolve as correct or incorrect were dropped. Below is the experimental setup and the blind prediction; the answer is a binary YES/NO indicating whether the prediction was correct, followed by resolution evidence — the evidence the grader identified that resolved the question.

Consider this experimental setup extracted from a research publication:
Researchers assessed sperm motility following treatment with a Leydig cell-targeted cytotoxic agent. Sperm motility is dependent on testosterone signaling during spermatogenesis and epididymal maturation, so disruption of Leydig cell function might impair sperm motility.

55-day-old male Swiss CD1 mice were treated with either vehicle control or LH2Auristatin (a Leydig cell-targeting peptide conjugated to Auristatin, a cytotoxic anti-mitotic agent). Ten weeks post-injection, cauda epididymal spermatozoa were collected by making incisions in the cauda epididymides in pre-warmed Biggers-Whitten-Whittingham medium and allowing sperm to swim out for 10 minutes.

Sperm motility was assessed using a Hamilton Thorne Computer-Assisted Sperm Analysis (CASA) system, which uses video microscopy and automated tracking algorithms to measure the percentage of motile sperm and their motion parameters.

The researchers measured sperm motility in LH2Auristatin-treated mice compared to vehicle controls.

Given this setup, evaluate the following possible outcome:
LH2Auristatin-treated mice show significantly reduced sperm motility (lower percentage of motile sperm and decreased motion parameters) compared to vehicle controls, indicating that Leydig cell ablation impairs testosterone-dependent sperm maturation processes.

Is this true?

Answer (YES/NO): NO